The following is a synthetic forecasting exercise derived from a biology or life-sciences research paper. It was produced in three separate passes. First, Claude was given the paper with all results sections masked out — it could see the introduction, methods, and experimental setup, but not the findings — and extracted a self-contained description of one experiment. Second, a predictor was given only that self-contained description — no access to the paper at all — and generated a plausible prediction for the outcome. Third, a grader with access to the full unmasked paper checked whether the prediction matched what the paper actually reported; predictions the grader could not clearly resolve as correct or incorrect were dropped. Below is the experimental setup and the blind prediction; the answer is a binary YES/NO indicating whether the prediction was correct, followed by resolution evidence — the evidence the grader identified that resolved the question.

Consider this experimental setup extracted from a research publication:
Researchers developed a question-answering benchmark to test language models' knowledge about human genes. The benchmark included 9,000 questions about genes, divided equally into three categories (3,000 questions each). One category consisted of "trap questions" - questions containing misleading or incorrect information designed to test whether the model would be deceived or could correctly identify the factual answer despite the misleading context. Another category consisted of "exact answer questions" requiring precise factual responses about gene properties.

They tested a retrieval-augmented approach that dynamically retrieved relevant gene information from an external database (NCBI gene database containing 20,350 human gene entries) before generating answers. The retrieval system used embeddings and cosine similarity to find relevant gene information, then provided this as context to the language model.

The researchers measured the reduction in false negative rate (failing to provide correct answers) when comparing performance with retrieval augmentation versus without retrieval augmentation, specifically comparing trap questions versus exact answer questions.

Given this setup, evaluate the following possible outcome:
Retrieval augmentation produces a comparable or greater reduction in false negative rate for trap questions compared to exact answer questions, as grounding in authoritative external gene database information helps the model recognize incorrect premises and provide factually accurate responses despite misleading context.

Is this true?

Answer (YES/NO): YES